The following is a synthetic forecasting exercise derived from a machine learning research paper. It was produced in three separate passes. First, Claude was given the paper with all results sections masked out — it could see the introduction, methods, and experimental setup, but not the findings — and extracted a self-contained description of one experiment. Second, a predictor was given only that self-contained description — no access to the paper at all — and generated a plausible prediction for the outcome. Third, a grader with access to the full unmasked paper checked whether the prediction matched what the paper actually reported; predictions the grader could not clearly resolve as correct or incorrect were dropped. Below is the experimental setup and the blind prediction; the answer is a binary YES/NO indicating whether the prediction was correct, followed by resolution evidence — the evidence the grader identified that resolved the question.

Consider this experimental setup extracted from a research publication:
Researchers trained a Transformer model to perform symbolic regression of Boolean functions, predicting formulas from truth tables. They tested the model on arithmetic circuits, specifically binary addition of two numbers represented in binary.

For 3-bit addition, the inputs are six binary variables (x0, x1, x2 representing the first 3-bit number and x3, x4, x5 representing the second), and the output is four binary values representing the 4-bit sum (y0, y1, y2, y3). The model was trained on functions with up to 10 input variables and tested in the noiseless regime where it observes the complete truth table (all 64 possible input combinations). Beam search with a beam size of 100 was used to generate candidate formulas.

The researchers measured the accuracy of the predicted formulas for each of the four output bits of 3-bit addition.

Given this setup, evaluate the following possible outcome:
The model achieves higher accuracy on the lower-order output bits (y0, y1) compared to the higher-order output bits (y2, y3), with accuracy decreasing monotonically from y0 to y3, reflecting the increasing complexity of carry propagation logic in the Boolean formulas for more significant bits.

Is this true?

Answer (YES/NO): NO